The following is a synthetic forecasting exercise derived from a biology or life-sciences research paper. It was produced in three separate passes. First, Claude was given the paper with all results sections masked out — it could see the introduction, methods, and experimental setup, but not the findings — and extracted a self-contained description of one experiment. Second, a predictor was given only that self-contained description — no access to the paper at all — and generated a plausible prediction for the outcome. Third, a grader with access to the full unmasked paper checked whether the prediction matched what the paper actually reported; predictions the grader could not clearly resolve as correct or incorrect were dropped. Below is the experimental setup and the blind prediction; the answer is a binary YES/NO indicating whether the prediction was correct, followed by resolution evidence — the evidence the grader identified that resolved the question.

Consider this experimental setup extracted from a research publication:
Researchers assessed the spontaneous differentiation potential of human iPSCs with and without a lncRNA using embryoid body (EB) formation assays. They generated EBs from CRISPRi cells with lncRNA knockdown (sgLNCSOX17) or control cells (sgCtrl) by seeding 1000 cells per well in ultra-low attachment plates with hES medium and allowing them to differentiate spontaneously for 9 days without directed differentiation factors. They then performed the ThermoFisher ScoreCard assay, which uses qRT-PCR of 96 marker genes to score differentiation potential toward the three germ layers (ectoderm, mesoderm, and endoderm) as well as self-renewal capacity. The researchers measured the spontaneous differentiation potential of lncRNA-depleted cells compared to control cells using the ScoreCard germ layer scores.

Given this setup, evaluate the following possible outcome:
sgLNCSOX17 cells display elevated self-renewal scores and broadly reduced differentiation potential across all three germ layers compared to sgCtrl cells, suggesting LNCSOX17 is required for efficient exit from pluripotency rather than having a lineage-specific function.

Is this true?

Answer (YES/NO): NO